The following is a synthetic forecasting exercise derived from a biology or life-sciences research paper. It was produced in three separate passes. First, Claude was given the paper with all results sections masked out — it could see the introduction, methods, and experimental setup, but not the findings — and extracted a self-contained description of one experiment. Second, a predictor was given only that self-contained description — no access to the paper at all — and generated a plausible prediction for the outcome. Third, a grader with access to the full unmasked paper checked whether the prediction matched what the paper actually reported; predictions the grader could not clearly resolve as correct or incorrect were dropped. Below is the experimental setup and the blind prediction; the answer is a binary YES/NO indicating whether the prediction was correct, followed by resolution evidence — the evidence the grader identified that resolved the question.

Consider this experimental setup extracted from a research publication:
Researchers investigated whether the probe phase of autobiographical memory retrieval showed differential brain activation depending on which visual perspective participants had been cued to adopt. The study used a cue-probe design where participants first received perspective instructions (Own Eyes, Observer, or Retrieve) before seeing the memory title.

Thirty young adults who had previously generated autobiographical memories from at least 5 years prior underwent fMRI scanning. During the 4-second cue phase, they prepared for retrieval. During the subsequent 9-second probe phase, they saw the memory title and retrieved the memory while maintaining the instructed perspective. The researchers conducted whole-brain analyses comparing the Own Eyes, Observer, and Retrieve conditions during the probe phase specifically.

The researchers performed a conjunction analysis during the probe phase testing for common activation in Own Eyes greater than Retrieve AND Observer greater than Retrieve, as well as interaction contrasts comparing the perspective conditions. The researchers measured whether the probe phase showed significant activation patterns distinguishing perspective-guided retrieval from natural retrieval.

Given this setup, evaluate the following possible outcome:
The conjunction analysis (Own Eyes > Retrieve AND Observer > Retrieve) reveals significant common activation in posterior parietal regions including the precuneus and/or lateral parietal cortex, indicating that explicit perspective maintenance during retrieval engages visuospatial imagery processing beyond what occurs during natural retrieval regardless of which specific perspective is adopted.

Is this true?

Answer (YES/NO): NO